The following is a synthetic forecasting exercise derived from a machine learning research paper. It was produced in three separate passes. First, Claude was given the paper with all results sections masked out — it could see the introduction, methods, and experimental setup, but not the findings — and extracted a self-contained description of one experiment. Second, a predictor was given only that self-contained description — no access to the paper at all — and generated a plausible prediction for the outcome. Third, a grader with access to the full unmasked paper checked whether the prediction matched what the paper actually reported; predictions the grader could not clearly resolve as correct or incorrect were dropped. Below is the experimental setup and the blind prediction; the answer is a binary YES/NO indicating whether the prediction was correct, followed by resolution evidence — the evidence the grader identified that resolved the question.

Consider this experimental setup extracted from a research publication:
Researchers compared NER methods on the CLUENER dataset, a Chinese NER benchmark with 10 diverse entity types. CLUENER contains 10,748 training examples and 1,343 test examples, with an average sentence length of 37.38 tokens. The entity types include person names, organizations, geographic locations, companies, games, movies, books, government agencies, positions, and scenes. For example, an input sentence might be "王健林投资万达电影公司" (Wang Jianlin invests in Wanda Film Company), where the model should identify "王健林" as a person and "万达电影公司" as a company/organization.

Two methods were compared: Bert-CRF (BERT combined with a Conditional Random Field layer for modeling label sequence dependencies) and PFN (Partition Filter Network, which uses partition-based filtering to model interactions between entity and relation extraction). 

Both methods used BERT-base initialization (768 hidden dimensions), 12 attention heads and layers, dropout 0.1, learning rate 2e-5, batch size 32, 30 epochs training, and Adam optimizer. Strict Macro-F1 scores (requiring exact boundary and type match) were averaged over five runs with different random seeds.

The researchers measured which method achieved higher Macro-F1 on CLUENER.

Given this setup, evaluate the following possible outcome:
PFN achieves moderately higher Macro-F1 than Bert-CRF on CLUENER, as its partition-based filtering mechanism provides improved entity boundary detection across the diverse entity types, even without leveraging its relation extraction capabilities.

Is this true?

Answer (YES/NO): NO